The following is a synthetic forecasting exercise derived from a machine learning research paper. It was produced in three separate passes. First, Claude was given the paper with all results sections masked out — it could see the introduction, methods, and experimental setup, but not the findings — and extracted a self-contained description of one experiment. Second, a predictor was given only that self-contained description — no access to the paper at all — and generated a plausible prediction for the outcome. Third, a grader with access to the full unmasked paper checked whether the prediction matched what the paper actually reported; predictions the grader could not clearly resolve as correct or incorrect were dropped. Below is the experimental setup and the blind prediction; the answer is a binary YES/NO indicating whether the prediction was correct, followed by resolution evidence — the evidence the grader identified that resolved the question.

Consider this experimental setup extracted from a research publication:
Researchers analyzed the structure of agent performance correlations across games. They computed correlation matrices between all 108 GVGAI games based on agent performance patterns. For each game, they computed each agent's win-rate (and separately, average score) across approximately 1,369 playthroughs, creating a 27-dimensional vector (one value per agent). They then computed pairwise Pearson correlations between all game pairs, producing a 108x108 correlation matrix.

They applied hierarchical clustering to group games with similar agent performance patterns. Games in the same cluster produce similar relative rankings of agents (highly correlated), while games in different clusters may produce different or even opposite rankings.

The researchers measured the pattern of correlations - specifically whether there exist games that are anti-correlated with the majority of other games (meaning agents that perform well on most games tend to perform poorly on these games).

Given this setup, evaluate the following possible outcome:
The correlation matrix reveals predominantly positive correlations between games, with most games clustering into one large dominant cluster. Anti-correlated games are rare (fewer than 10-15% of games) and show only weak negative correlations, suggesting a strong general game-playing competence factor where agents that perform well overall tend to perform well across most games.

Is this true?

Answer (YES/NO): NO